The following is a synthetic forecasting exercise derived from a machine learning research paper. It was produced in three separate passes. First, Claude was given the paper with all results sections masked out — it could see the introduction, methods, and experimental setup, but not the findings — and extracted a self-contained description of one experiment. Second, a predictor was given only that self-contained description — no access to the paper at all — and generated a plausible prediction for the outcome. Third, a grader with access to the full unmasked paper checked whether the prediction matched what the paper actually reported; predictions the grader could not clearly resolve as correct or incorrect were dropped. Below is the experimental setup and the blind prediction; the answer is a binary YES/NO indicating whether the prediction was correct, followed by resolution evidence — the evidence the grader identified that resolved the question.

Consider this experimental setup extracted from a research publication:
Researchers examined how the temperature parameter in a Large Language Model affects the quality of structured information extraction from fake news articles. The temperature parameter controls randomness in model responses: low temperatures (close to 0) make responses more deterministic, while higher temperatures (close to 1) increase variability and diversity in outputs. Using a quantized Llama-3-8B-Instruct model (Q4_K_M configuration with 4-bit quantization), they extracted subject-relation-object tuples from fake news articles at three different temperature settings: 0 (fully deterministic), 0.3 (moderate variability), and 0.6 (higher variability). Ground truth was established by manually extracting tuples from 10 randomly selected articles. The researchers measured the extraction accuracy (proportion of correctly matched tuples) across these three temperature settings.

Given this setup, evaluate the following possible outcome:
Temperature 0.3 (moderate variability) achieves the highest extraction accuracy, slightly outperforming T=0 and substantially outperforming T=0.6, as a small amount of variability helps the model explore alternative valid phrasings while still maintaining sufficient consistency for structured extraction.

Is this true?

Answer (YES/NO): YES